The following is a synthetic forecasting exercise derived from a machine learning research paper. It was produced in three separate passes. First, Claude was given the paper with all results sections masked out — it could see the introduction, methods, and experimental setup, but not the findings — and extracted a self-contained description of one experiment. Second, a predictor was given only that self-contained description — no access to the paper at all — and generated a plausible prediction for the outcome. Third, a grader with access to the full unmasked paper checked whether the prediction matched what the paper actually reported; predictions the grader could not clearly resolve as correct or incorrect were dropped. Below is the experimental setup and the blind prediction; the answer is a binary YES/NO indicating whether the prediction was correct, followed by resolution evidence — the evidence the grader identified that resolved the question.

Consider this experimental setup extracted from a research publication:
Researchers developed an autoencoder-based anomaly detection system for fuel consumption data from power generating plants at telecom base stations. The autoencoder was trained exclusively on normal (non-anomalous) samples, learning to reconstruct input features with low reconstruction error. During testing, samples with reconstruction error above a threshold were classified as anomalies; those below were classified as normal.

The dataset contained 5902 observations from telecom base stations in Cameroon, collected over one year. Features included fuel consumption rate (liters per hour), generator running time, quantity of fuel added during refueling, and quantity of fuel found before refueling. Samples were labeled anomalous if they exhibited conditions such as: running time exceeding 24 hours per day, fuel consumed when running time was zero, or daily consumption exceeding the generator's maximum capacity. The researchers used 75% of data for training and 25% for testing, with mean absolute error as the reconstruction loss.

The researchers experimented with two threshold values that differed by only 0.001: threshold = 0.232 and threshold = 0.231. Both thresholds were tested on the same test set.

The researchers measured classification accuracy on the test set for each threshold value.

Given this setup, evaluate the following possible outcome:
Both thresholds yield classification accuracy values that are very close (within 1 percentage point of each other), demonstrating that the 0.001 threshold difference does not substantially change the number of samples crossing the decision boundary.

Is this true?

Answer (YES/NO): NO